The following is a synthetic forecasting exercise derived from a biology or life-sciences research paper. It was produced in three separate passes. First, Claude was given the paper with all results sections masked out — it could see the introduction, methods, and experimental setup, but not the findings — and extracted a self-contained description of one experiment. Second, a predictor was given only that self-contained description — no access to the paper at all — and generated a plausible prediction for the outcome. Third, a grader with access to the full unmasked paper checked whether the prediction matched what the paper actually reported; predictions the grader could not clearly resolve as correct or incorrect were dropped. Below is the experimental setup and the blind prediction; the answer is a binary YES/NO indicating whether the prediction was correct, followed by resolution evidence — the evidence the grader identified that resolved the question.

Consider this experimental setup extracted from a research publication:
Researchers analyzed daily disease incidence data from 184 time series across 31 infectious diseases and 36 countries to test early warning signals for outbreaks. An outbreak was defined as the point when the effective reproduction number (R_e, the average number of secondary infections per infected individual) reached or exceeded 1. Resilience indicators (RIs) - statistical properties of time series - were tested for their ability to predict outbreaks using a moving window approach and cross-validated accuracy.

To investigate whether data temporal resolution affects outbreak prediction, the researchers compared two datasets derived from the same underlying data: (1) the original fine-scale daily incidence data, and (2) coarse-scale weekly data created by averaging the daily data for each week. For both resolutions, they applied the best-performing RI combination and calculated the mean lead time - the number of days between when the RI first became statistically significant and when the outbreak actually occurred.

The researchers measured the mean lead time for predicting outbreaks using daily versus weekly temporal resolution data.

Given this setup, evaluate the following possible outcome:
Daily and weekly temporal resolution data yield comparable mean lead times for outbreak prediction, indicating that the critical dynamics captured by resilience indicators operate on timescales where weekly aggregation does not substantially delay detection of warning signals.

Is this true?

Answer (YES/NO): NO